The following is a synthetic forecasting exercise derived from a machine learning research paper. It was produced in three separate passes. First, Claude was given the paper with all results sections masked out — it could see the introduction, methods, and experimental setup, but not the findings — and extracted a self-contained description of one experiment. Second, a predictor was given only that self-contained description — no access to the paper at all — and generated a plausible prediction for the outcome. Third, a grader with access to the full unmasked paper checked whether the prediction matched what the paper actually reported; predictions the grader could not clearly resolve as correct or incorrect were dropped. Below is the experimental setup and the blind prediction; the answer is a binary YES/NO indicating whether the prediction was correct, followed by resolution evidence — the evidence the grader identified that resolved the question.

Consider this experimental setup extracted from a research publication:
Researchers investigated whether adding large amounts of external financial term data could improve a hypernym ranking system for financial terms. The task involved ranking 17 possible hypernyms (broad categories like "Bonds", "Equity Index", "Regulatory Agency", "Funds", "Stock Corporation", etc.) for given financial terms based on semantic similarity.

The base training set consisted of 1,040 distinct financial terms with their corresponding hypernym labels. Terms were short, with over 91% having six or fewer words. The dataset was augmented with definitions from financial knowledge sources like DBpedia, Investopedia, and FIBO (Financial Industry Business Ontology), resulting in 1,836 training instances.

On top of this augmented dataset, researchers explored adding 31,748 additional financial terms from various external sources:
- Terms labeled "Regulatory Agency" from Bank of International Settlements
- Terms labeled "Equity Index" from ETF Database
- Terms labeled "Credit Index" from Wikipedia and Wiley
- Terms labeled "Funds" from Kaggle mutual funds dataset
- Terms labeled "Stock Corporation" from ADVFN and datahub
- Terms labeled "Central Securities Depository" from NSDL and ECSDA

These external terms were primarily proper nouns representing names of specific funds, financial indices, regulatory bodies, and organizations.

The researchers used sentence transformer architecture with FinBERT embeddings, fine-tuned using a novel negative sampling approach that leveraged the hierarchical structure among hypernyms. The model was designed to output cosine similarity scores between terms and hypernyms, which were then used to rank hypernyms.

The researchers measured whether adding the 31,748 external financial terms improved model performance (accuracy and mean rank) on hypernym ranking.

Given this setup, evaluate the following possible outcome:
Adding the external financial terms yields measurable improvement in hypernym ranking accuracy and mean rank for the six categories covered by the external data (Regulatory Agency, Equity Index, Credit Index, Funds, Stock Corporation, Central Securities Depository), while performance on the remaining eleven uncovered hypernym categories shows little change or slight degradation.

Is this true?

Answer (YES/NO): NO